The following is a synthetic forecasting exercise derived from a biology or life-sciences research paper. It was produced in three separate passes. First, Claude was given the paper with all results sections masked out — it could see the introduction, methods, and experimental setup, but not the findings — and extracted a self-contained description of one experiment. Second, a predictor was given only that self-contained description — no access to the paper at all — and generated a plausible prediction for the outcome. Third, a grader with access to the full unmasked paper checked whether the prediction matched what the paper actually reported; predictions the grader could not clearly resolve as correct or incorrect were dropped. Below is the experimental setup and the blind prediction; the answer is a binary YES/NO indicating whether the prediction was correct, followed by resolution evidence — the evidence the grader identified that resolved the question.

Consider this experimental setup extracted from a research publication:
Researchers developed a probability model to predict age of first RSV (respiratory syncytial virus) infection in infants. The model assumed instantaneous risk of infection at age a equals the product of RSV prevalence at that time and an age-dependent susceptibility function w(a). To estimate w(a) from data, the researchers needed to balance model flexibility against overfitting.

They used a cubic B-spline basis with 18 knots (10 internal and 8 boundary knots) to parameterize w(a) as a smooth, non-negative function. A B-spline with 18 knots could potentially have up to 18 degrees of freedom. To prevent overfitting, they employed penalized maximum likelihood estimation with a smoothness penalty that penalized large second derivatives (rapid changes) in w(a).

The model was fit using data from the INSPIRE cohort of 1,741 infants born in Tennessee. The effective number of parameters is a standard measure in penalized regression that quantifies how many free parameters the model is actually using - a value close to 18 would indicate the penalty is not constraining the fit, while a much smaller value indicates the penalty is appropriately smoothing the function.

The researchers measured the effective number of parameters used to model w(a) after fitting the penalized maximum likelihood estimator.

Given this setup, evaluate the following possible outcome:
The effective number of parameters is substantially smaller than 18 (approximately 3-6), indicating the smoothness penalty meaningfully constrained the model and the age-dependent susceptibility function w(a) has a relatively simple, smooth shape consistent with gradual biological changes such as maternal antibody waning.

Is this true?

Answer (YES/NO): NO